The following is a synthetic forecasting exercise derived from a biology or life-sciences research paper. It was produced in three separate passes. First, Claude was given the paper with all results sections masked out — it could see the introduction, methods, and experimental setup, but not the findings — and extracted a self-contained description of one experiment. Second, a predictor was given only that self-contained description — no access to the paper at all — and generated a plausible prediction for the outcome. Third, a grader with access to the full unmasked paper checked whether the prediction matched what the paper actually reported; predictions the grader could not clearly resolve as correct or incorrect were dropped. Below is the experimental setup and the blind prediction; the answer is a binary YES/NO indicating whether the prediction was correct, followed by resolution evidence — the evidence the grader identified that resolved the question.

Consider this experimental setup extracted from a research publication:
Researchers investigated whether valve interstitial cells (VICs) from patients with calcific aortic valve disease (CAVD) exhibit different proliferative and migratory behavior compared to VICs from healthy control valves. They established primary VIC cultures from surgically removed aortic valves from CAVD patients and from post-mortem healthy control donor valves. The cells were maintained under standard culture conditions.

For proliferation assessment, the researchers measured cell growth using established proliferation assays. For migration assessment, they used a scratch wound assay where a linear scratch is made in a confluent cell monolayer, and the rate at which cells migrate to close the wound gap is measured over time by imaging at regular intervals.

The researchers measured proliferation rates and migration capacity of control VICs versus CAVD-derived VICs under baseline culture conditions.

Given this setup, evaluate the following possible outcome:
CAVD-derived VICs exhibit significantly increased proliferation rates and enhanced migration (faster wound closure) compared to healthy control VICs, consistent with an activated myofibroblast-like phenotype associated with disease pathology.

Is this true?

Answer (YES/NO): NO